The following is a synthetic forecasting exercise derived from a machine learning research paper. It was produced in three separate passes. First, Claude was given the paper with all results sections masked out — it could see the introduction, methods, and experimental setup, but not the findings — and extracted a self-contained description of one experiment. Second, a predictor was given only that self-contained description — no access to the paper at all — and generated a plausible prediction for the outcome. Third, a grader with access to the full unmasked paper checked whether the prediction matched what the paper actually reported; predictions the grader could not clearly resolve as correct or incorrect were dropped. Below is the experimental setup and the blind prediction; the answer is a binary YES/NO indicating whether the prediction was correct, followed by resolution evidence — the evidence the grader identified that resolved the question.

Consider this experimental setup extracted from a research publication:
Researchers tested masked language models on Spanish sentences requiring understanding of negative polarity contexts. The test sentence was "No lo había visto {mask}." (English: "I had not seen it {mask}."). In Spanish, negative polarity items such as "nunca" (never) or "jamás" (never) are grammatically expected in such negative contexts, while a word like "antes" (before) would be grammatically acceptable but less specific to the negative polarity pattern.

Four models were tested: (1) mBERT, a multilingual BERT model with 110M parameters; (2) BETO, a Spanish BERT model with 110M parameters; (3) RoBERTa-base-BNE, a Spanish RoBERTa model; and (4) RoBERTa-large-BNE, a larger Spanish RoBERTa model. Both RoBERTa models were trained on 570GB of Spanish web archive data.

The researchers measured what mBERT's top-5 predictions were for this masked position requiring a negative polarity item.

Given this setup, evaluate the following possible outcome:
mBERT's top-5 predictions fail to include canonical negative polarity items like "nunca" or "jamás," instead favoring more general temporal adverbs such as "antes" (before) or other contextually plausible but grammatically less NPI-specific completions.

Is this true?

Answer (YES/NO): NO